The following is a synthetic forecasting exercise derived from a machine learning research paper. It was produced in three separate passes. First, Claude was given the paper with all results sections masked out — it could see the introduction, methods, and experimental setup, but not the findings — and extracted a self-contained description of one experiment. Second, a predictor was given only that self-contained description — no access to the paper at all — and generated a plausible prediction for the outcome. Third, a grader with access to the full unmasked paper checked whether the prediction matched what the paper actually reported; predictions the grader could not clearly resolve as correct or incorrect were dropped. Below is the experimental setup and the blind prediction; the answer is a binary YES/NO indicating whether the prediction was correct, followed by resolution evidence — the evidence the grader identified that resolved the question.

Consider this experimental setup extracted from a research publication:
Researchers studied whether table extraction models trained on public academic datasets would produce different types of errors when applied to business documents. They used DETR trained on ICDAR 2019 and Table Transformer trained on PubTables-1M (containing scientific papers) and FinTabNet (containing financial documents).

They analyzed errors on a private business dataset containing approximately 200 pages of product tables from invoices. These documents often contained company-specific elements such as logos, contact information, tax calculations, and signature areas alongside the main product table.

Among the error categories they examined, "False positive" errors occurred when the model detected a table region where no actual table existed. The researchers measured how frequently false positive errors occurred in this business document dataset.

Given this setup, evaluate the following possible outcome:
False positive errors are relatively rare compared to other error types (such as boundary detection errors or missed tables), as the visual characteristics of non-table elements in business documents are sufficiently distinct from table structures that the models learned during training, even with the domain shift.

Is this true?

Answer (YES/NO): YES